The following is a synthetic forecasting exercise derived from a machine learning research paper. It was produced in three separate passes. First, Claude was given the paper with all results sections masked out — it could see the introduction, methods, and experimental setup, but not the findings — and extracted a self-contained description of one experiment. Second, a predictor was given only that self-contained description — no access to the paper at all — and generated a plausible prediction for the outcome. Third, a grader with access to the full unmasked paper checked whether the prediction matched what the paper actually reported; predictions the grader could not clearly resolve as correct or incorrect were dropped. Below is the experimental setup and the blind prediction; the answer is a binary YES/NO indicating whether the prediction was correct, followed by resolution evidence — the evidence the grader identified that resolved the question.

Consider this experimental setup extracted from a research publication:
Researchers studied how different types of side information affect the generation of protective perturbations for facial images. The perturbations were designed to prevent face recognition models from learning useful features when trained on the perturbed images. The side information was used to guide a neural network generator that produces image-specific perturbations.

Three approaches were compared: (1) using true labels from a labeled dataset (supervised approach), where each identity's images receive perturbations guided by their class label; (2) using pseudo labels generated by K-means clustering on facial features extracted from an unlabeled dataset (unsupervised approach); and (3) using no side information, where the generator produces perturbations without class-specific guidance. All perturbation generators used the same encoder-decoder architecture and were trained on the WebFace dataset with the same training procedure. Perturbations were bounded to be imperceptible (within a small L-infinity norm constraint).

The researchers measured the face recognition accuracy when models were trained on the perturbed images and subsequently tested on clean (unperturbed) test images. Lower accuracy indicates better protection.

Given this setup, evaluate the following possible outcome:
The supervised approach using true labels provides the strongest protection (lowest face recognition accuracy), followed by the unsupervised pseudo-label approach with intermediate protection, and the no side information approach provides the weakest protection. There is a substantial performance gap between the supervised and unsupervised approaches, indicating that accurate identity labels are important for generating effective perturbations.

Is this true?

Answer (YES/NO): YES